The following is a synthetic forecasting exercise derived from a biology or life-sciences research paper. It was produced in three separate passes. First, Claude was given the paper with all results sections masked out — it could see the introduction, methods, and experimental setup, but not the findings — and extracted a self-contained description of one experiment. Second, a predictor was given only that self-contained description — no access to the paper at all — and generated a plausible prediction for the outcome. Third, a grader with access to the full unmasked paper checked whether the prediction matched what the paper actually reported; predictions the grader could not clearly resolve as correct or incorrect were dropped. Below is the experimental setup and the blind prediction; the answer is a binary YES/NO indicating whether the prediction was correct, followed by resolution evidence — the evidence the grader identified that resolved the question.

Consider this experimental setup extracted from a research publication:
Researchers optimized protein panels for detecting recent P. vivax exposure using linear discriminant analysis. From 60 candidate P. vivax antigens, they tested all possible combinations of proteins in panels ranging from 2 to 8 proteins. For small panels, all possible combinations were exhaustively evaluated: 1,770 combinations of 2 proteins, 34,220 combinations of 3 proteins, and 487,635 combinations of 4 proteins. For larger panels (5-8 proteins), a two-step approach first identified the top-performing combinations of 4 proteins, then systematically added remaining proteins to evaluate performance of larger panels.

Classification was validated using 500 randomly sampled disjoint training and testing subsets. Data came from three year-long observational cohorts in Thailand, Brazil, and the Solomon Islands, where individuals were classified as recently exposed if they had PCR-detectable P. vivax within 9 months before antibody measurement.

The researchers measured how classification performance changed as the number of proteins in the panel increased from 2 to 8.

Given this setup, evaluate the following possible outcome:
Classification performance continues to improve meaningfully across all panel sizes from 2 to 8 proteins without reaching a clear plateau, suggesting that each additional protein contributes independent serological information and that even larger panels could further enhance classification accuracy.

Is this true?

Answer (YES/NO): NO